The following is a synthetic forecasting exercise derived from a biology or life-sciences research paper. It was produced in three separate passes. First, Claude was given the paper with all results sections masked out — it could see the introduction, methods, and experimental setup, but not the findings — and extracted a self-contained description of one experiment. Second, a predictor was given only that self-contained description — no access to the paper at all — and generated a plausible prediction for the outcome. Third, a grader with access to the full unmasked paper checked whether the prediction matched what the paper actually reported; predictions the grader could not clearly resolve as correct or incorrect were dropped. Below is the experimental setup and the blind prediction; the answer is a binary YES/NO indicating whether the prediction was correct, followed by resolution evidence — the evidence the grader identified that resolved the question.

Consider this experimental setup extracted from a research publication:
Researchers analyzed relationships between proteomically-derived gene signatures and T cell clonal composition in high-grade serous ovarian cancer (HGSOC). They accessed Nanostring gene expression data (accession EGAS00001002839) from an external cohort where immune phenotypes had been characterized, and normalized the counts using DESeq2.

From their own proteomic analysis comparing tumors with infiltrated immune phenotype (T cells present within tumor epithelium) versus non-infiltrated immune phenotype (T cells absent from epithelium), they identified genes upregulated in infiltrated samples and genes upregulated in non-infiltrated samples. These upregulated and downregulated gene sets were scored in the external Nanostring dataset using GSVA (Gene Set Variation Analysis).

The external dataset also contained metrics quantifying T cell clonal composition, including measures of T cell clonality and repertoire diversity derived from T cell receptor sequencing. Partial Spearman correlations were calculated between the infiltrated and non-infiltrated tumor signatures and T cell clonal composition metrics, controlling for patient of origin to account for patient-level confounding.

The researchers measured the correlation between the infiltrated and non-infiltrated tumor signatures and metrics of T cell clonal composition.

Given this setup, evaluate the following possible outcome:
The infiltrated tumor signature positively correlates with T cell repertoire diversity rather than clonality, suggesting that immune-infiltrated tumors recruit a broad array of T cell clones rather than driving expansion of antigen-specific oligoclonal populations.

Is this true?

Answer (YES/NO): YES